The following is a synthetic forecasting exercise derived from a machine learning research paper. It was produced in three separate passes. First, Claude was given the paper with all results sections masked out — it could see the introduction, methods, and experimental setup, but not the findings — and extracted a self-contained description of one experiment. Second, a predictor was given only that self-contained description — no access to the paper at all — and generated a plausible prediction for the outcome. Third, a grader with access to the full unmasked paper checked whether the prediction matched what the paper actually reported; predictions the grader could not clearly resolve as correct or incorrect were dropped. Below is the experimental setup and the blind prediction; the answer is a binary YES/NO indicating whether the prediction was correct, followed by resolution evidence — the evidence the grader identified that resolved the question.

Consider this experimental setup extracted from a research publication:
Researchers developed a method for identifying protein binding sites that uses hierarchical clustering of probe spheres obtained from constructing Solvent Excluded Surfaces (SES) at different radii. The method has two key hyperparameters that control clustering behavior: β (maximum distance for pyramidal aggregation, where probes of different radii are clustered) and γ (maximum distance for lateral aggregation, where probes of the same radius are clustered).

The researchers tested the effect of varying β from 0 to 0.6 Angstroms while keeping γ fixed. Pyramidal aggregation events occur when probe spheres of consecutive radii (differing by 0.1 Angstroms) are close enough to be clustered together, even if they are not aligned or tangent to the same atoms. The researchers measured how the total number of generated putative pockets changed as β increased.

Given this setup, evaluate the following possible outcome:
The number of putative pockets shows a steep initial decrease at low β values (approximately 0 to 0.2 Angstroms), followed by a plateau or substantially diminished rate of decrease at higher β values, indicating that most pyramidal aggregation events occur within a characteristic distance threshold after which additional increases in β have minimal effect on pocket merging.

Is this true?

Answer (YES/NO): NO